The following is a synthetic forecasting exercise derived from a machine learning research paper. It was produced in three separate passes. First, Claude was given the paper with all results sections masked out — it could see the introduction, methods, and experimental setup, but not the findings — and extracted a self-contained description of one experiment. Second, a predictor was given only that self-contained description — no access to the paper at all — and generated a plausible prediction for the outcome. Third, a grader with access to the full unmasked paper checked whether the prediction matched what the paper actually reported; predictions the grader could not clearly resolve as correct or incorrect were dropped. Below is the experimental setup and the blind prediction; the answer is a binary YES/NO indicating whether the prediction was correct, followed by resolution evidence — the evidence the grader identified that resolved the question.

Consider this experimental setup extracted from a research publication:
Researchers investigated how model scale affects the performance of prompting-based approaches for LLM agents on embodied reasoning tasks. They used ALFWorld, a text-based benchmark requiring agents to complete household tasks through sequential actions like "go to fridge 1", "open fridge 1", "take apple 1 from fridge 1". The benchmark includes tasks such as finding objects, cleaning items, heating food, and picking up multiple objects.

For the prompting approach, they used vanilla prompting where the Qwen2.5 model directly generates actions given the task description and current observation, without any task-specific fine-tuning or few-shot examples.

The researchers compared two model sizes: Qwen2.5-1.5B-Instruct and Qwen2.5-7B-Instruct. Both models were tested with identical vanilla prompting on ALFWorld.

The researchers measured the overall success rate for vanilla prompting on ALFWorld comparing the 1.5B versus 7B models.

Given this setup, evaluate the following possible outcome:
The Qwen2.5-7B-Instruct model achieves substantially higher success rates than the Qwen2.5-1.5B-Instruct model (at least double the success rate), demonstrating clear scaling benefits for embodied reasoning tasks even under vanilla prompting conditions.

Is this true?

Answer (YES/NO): YES